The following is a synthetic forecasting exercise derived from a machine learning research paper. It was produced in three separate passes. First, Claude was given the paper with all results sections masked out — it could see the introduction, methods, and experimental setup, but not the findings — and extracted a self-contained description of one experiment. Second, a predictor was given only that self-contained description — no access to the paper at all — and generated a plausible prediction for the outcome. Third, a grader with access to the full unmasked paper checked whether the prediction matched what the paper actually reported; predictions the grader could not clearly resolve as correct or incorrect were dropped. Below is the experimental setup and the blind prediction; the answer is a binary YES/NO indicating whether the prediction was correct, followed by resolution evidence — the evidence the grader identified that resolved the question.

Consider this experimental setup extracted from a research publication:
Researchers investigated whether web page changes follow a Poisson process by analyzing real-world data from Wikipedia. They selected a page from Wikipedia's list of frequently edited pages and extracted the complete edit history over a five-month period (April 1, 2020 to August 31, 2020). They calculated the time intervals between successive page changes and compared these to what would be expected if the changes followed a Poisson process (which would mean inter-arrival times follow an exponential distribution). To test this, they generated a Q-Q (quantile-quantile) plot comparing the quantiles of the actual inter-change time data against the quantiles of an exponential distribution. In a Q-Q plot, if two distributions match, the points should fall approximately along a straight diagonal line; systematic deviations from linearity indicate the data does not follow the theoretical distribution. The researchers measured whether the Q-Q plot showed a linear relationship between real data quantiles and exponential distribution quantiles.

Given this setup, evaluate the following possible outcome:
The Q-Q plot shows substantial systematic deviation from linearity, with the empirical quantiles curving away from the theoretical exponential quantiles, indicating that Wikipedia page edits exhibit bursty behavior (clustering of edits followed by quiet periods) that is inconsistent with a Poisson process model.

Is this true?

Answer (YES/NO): NO